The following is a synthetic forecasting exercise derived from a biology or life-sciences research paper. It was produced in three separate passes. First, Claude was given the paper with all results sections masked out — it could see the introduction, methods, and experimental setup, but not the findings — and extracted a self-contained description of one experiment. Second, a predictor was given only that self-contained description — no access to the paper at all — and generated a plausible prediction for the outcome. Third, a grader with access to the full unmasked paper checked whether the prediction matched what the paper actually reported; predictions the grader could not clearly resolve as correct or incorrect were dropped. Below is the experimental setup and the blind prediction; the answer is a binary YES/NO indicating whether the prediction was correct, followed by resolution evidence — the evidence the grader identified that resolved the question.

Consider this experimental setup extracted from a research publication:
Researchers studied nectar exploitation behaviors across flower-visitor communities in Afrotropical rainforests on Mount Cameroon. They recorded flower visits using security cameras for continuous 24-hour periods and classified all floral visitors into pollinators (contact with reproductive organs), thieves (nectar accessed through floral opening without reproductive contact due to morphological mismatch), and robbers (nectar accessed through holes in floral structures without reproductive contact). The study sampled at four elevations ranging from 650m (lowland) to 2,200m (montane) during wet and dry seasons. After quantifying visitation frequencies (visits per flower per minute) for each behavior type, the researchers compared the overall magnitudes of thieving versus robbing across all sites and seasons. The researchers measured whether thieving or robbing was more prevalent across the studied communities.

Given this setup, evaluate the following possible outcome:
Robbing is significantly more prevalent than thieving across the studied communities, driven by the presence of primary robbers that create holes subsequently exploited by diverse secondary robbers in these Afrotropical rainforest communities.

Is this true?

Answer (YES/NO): NO